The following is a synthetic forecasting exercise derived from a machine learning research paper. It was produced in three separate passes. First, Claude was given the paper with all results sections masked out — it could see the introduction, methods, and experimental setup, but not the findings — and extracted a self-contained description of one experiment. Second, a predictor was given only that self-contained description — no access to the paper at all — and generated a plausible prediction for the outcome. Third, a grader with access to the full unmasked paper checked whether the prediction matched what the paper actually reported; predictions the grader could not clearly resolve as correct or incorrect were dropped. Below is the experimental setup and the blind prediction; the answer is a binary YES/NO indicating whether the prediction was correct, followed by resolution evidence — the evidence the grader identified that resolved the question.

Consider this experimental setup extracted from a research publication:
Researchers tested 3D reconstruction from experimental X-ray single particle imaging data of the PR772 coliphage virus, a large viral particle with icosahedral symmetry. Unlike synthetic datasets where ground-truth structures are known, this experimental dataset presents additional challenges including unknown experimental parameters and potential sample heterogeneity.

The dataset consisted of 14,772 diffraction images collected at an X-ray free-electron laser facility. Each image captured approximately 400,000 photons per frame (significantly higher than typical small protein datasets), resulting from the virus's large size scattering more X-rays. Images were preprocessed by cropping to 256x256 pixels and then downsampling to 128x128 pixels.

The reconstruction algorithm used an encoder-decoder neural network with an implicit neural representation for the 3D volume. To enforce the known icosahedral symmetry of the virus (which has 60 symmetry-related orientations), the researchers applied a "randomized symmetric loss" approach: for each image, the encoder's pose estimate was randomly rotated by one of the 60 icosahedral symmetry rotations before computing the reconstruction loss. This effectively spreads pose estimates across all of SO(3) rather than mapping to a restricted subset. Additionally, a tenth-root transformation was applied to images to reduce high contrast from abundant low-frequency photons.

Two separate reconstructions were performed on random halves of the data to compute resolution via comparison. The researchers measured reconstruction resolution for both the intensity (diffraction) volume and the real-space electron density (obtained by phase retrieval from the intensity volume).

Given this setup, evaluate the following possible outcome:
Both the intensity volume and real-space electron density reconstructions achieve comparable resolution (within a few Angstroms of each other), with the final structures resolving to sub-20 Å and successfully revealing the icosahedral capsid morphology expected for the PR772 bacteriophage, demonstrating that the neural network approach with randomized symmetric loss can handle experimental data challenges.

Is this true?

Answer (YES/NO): NO